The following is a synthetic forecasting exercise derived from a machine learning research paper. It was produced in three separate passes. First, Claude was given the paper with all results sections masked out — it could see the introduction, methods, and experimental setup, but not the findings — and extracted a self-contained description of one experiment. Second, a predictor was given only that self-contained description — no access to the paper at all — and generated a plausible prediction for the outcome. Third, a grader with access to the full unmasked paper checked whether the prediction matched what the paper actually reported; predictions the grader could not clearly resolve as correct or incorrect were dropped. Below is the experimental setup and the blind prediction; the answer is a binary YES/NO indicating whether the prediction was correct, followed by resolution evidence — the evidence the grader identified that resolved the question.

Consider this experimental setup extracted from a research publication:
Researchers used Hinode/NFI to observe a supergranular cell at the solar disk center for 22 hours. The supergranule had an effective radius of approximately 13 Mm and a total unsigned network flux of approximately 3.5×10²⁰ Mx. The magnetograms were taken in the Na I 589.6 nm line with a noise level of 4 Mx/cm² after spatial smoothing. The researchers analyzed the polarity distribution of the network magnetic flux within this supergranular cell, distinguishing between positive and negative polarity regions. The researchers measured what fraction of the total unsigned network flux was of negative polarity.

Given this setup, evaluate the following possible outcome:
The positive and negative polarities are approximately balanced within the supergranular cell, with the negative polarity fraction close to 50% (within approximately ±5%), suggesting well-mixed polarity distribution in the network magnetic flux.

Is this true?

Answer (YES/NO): NO